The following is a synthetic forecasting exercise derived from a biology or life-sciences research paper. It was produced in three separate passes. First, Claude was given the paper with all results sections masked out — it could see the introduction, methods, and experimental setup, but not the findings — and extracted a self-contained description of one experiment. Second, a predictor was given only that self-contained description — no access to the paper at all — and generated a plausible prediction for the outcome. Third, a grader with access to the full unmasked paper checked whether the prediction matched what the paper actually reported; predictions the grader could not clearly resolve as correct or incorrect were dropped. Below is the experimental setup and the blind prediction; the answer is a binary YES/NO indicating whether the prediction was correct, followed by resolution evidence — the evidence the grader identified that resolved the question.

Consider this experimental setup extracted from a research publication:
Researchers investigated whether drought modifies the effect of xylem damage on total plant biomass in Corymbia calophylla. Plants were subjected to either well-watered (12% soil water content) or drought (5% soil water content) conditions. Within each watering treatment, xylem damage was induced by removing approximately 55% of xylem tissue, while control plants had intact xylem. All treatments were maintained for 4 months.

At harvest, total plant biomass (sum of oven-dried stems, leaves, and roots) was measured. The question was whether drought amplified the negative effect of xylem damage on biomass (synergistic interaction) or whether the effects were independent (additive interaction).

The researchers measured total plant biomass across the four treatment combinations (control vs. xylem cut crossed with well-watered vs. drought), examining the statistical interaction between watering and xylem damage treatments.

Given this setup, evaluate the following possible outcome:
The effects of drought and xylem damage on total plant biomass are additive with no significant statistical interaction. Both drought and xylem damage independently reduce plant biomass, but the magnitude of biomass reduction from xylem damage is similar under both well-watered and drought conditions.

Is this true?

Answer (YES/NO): NO